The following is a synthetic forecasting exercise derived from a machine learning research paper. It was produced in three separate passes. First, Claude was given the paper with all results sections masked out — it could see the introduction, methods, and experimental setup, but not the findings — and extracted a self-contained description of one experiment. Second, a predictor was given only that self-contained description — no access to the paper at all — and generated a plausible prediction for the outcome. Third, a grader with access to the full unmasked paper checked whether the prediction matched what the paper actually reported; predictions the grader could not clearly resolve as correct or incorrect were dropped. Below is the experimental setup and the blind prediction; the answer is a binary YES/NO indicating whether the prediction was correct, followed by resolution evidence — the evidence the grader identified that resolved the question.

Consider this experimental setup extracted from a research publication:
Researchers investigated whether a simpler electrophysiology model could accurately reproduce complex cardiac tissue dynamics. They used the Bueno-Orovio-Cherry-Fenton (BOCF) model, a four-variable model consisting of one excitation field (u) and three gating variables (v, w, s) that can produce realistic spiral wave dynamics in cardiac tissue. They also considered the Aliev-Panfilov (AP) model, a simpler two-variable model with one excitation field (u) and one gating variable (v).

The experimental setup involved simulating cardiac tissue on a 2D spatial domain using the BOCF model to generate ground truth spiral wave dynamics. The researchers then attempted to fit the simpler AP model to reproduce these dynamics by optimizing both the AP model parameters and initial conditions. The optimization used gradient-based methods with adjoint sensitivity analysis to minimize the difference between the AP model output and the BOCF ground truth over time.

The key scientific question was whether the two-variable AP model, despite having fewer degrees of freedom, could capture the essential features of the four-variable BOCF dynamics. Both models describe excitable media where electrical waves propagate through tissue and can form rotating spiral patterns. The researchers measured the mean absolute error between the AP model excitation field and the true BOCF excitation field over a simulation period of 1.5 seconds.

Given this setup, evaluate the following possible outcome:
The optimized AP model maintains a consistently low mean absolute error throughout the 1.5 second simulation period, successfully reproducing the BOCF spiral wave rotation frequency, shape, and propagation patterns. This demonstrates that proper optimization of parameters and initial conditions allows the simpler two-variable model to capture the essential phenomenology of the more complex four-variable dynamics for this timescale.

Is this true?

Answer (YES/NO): NO